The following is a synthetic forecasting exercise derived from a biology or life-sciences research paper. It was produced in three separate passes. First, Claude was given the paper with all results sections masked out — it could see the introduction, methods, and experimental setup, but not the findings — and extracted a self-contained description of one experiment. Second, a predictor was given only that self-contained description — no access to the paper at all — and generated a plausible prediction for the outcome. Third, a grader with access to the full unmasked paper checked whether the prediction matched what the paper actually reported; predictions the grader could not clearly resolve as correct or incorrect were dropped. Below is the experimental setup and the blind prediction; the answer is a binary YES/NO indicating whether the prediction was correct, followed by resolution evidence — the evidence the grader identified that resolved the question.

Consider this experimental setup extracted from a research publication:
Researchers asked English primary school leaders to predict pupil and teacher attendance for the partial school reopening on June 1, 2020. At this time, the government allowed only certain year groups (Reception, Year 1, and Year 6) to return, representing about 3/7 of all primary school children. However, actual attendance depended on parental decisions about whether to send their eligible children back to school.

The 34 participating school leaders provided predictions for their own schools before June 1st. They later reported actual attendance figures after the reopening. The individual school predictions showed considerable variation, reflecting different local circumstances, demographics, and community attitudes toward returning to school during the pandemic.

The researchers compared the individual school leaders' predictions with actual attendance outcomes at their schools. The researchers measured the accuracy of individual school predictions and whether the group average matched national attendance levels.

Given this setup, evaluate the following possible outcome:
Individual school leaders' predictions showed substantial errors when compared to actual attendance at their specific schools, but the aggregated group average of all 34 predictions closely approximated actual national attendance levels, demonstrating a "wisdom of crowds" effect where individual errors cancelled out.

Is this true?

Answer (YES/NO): NO